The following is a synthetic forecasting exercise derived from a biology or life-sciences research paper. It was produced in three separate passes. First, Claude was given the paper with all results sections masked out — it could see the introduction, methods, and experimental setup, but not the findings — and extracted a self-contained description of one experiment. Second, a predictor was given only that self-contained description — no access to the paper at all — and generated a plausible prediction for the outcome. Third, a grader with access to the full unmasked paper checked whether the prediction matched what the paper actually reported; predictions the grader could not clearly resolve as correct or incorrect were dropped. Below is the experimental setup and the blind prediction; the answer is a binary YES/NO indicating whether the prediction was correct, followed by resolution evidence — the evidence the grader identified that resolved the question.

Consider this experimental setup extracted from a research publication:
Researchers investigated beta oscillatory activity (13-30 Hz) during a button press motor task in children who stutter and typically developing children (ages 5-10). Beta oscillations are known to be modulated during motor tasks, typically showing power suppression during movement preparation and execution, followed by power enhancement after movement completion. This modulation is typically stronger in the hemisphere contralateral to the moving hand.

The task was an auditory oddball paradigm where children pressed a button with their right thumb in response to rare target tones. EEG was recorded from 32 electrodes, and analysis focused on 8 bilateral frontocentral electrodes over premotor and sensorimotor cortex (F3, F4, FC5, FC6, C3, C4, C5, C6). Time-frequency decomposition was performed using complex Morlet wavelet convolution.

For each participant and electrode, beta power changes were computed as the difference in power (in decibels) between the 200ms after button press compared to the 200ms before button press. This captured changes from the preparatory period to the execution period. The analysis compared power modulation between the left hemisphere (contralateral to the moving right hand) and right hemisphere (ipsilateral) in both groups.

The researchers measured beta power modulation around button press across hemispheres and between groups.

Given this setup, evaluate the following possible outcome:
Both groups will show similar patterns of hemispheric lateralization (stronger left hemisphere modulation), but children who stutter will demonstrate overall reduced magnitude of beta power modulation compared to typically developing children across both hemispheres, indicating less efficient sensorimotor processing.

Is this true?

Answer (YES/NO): NO